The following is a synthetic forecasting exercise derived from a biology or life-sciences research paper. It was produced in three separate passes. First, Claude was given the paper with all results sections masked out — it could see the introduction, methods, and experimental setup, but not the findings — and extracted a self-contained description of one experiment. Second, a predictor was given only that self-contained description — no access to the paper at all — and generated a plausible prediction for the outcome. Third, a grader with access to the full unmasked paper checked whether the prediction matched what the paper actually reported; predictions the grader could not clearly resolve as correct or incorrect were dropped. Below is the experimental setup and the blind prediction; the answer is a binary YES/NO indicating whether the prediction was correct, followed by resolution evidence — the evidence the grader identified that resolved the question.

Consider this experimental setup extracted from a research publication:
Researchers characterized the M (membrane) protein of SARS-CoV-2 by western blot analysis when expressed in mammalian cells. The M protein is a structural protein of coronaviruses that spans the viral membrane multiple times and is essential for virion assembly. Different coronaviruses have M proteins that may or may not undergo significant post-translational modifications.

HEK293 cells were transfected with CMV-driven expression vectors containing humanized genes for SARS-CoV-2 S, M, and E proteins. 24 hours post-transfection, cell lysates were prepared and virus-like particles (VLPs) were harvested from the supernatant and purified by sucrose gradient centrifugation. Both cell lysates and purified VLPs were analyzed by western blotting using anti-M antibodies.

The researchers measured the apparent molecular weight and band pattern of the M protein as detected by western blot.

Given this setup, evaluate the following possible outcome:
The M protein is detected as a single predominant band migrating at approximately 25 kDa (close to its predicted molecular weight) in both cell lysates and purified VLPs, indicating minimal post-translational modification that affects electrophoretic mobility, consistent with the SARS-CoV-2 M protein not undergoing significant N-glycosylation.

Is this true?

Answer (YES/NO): NO